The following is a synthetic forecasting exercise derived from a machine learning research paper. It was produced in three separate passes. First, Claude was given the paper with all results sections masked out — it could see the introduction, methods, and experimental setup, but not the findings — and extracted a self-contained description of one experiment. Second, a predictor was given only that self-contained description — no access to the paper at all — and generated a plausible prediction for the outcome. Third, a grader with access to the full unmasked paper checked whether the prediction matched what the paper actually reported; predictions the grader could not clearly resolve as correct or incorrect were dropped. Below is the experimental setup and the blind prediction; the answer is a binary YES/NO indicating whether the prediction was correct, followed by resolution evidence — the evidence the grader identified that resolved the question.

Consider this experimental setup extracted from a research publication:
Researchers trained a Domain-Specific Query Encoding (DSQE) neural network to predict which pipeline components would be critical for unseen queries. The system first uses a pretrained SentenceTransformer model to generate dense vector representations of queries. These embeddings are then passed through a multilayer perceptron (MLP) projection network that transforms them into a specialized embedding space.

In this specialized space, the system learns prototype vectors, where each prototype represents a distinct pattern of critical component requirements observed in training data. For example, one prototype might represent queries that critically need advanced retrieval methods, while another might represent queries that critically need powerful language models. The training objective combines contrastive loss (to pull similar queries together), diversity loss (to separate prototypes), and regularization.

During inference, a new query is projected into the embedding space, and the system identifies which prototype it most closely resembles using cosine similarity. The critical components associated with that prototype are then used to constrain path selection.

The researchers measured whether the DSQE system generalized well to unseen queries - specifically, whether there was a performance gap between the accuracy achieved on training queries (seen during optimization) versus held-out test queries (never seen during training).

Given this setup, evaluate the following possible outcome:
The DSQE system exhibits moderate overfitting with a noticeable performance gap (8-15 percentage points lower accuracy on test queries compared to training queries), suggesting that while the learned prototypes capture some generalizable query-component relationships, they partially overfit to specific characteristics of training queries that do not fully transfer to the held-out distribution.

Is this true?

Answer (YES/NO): NO